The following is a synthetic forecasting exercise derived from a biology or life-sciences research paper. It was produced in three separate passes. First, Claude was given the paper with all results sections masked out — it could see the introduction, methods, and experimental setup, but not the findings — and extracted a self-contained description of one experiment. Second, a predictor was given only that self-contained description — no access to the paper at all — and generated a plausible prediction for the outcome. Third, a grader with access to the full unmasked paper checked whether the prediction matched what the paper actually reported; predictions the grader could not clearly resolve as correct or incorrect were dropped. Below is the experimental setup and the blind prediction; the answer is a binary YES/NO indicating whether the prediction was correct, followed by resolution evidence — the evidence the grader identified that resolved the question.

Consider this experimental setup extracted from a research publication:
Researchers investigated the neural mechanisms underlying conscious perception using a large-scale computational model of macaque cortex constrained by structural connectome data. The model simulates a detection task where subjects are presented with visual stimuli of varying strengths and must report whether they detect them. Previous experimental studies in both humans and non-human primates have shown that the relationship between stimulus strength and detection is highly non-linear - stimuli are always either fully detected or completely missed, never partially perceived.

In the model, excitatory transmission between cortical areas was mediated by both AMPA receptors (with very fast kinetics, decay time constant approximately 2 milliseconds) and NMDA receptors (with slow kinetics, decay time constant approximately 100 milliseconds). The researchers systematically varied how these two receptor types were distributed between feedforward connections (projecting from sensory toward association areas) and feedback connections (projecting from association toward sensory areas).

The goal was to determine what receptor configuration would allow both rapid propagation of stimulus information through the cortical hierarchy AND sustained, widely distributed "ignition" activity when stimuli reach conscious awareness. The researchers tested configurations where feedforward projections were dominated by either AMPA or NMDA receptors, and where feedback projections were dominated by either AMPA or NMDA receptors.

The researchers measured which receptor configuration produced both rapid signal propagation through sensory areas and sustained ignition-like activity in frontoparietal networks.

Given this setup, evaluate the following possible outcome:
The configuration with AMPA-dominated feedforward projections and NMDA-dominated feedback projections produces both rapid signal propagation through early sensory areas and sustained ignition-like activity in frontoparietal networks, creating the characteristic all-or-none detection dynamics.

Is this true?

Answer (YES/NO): YES